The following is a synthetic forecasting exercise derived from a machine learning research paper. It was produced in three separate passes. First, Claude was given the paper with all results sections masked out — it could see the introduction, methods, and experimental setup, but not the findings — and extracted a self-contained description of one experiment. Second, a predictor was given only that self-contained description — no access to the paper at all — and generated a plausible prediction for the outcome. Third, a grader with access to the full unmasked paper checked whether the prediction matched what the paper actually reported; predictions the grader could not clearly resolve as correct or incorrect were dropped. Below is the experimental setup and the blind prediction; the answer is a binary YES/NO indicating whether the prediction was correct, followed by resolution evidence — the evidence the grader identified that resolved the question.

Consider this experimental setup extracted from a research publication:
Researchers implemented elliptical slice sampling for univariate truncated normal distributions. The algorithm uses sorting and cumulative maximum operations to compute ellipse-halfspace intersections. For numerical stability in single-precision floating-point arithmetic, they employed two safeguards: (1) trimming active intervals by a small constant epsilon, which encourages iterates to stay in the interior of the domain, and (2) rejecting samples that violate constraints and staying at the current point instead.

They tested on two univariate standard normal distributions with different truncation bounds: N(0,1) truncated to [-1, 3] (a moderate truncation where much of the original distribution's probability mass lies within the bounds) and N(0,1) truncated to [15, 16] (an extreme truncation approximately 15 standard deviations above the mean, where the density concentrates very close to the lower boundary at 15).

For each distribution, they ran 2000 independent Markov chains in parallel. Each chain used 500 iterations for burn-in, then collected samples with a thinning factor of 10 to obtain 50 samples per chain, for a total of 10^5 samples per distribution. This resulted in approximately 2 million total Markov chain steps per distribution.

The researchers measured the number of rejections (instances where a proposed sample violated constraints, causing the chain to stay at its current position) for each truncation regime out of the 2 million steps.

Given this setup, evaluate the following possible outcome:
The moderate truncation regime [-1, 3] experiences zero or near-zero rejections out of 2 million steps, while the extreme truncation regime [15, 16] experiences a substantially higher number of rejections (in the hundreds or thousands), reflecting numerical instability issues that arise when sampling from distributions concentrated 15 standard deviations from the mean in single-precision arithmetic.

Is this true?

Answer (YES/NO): NO